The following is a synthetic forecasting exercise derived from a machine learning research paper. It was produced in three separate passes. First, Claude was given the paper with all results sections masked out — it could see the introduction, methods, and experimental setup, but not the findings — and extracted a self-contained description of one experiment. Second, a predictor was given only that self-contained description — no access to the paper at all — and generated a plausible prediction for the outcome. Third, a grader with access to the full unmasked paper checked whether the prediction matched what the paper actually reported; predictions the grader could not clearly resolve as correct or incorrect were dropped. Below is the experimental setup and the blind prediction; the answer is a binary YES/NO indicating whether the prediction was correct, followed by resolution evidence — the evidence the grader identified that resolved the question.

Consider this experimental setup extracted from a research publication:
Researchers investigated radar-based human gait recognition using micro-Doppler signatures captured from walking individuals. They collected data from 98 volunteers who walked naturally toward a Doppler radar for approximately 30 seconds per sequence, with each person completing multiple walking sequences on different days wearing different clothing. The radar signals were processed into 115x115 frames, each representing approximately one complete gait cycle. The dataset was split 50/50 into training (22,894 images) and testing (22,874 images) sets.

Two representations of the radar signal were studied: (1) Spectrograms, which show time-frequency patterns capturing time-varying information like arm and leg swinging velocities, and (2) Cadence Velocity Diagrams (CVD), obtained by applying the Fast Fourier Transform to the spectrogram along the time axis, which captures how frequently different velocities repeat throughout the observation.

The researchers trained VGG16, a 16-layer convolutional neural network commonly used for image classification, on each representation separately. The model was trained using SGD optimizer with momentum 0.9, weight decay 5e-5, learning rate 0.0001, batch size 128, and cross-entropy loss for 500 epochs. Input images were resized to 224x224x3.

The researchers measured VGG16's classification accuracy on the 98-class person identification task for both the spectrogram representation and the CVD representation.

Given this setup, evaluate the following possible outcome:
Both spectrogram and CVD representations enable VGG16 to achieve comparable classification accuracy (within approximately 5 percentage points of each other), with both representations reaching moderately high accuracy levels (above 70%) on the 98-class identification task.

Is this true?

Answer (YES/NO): NO